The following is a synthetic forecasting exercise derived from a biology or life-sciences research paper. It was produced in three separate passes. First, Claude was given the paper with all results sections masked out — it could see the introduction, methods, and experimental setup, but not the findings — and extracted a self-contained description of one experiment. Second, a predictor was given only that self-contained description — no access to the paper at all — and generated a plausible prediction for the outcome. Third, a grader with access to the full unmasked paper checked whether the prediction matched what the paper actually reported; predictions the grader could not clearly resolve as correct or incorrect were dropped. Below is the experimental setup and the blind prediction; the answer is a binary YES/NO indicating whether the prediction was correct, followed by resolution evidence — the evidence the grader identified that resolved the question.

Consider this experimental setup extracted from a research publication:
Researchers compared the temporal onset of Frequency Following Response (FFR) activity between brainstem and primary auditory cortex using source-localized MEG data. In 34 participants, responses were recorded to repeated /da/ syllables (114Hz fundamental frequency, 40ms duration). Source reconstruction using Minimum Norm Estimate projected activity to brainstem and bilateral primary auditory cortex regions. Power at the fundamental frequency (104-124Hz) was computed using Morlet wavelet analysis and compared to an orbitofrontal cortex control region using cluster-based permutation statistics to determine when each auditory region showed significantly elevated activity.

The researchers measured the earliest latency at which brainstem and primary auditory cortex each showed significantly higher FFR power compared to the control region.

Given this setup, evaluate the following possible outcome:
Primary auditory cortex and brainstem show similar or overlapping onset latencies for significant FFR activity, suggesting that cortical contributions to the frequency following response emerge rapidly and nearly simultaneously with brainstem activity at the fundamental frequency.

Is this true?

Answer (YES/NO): NO